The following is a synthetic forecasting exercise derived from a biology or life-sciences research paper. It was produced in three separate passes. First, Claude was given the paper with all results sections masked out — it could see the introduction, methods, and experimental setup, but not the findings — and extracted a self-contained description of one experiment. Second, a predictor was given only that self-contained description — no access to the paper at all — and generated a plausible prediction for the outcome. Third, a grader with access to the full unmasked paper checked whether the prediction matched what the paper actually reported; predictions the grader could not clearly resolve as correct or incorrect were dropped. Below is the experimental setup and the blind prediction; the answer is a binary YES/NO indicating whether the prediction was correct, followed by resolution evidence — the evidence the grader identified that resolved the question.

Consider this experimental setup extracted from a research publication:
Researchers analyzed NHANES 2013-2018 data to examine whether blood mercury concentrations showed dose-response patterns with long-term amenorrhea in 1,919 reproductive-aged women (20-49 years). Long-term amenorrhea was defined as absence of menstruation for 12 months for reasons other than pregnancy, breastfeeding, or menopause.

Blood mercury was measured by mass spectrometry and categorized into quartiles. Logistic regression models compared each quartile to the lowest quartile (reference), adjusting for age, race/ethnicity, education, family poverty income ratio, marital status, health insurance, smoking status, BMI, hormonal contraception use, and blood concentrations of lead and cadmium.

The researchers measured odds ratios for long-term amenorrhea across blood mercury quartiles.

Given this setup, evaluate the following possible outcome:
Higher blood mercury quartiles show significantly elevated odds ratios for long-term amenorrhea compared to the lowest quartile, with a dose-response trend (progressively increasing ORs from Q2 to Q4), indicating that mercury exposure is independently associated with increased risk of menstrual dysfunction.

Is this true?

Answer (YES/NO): NO